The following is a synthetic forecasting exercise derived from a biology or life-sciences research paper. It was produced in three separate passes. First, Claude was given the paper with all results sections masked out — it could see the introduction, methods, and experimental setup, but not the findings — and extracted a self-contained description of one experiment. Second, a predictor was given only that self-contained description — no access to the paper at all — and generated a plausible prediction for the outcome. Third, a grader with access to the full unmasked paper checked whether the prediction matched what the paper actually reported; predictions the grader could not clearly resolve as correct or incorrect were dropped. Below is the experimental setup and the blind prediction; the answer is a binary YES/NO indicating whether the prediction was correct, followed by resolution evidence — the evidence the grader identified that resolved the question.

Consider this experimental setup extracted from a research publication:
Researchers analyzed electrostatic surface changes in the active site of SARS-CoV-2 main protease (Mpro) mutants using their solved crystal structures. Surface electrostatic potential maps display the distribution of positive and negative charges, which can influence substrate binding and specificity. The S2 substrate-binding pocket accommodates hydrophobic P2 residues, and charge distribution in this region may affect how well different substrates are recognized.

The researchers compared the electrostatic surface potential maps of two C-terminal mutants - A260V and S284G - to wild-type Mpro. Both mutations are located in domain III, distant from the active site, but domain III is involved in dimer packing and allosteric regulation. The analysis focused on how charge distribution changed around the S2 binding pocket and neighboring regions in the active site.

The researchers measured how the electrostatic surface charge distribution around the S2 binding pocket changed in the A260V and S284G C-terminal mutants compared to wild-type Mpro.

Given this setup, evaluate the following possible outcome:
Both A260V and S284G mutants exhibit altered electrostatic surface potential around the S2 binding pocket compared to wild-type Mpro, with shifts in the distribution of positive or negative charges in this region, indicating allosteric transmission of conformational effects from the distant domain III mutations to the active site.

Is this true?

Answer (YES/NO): YES